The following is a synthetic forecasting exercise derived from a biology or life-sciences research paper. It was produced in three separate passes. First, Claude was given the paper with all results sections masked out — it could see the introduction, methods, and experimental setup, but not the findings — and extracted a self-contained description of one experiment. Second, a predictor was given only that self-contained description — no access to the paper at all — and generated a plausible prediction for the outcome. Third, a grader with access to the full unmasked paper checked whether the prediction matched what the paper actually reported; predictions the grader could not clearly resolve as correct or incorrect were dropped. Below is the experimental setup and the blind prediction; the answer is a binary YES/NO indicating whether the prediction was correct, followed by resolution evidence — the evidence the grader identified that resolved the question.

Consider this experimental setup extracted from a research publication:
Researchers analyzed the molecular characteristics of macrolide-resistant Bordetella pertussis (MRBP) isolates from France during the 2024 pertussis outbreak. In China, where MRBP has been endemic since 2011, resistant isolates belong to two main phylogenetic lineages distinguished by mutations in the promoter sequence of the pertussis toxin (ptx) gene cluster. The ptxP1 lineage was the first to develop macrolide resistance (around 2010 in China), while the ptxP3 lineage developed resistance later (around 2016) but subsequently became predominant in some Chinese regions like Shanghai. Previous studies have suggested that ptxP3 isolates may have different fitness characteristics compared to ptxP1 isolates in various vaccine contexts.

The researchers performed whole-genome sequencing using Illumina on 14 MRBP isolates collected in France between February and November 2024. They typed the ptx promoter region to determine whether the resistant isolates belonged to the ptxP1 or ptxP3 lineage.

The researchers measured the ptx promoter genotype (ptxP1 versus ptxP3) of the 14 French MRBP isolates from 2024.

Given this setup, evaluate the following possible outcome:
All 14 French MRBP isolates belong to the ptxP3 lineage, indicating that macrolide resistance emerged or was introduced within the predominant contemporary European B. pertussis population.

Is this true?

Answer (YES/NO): YES